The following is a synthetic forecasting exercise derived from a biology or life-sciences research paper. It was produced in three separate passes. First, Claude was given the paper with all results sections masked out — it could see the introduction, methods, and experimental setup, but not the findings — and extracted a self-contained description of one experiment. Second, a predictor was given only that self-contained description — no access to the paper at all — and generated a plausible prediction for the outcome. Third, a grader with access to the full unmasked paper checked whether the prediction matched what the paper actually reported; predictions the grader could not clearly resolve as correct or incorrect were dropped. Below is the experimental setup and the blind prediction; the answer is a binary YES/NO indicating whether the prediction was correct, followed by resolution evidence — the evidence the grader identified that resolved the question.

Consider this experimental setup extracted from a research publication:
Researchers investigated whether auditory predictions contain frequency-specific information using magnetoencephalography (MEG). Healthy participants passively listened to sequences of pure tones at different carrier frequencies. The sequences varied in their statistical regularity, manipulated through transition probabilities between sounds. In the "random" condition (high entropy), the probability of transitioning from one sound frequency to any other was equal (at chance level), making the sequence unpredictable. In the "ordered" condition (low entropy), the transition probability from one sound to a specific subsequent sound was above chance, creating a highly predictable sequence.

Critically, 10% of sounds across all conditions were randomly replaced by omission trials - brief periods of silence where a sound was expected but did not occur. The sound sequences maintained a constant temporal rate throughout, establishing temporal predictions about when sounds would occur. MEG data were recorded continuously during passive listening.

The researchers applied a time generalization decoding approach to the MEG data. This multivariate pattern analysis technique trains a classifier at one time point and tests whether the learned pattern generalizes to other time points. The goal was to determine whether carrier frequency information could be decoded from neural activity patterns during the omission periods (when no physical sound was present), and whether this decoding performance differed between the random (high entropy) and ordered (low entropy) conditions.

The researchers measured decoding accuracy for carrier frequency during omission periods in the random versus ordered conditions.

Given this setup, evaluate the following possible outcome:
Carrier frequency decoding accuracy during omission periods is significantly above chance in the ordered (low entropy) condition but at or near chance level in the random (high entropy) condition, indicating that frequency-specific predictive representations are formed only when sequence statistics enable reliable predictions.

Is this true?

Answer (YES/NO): YES